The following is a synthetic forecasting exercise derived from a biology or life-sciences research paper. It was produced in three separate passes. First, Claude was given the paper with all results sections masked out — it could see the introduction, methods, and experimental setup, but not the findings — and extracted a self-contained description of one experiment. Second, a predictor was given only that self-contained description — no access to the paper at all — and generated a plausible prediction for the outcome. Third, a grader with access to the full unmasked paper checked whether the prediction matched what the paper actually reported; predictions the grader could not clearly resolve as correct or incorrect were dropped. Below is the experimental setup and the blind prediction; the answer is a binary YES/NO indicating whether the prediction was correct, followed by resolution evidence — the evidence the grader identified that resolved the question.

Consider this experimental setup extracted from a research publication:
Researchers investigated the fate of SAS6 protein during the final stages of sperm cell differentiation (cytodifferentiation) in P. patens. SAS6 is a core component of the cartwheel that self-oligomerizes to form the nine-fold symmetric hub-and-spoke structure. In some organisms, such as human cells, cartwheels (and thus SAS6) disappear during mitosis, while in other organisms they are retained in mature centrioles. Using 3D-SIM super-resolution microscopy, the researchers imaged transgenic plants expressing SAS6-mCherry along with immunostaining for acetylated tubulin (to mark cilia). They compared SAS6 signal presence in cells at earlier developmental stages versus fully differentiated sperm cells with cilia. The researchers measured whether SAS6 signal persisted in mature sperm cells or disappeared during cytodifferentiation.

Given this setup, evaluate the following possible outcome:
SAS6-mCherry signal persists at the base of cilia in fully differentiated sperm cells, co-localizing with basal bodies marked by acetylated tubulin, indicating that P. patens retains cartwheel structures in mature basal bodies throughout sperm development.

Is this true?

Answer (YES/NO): NO